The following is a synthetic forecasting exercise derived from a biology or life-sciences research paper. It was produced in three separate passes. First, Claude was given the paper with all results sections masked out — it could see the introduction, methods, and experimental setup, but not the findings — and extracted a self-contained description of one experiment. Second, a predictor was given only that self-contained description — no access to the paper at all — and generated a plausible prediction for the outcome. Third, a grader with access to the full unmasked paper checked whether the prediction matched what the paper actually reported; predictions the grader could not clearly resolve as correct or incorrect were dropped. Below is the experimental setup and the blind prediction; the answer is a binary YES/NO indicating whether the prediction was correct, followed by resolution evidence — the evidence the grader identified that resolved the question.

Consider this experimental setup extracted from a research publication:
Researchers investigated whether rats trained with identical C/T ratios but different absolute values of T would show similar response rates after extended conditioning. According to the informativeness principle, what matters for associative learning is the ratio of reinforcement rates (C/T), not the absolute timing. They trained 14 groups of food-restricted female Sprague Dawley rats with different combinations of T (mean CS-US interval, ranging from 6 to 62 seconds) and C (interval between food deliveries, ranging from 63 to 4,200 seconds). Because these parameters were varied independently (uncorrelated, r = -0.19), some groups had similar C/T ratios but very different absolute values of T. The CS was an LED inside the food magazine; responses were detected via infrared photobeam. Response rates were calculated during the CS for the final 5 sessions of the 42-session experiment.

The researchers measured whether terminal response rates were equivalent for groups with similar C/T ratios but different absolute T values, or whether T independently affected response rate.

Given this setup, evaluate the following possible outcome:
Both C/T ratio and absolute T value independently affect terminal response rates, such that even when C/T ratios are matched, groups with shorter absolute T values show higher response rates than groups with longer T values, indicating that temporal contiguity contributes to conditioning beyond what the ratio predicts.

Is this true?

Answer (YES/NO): NO